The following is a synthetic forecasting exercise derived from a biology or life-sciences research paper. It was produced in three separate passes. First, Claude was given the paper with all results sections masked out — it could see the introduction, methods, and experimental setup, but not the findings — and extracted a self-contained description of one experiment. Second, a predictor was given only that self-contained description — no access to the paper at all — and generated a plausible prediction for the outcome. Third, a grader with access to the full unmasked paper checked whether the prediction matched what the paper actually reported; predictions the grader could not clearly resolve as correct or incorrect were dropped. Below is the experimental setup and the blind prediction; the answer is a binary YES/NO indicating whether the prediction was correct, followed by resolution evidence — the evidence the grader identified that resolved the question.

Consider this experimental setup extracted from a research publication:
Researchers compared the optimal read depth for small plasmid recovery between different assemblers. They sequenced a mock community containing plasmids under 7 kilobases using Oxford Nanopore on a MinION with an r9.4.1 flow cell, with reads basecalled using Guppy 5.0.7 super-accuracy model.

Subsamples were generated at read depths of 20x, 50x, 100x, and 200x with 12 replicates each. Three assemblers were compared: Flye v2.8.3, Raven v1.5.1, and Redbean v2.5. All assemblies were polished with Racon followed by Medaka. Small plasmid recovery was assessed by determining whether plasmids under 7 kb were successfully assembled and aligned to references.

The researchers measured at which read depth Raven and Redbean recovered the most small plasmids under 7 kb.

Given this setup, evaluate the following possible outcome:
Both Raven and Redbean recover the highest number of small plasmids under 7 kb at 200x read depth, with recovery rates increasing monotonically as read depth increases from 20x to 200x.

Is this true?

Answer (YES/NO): NO